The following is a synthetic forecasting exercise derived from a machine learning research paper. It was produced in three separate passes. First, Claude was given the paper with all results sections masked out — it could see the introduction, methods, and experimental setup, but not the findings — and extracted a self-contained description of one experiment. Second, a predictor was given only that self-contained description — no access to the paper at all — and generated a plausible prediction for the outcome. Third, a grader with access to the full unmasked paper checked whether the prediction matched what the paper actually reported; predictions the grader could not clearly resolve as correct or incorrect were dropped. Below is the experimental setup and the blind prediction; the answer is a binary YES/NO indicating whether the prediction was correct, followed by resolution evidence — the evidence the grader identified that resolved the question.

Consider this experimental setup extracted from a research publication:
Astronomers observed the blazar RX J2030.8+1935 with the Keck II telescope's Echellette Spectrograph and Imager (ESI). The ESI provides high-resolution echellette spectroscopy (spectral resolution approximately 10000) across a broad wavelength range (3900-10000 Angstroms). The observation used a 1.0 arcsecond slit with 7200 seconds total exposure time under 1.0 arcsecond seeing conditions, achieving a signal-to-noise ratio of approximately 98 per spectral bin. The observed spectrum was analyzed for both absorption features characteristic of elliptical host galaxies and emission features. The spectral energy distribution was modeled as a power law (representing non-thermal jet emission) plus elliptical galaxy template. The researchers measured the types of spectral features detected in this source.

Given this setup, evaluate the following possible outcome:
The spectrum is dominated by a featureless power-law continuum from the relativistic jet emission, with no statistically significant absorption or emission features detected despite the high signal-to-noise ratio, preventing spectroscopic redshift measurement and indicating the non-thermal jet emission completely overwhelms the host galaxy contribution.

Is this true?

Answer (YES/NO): NO